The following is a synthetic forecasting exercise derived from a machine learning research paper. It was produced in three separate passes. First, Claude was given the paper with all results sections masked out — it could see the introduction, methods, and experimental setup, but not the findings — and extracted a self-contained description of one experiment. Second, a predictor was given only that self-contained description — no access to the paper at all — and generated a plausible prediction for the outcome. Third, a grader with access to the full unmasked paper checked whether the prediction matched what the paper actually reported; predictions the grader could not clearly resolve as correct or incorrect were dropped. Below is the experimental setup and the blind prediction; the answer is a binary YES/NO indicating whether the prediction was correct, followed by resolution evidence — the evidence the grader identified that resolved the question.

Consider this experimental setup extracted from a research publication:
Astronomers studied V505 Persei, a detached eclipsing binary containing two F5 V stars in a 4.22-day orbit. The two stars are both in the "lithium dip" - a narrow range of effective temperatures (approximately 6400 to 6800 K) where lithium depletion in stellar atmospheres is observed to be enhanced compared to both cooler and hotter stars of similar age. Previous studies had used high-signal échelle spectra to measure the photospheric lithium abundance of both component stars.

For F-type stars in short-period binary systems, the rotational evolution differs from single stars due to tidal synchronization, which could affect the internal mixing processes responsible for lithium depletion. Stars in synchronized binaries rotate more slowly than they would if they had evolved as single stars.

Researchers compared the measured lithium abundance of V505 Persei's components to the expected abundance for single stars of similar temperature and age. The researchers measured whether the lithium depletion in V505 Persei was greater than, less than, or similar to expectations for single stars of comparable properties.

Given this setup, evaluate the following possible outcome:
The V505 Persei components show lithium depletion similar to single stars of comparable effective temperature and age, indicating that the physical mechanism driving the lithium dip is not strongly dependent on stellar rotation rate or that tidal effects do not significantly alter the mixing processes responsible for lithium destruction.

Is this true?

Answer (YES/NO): NO